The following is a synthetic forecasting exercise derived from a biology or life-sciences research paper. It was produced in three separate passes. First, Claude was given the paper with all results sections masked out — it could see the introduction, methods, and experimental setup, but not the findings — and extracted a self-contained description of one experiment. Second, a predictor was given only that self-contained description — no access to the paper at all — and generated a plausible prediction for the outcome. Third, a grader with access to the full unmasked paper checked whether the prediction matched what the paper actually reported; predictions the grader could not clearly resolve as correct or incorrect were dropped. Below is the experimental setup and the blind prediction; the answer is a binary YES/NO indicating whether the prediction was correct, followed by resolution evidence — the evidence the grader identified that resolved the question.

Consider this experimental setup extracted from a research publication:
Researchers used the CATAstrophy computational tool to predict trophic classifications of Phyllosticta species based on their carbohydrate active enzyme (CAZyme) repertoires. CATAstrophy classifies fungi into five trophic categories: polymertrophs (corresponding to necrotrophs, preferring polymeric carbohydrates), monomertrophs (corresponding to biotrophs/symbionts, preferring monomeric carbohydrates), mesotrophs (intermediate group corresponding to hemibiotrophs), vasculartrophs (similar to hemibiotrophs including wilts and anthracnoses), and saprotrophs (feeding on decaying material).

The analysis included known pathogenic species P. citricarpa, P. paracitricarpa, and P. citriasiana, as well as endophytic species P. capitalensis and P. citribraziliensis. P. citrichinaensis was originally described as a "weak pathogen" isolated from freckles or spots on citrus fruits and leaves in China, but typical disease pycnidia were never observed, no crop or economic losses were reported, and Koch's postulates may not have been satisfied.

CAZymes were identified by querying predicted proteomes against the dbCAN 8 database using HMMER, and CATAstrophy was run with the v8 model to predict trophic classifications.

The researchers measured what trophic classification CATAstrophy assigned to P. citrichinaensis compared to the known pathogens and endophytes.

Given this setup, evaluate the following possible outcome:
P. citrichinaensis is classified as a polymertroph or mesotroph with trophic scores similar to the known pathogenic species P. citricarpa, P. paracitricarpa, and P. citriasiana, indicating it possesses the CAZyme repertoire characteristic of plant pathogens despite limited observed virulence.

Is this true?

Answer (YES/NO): NO